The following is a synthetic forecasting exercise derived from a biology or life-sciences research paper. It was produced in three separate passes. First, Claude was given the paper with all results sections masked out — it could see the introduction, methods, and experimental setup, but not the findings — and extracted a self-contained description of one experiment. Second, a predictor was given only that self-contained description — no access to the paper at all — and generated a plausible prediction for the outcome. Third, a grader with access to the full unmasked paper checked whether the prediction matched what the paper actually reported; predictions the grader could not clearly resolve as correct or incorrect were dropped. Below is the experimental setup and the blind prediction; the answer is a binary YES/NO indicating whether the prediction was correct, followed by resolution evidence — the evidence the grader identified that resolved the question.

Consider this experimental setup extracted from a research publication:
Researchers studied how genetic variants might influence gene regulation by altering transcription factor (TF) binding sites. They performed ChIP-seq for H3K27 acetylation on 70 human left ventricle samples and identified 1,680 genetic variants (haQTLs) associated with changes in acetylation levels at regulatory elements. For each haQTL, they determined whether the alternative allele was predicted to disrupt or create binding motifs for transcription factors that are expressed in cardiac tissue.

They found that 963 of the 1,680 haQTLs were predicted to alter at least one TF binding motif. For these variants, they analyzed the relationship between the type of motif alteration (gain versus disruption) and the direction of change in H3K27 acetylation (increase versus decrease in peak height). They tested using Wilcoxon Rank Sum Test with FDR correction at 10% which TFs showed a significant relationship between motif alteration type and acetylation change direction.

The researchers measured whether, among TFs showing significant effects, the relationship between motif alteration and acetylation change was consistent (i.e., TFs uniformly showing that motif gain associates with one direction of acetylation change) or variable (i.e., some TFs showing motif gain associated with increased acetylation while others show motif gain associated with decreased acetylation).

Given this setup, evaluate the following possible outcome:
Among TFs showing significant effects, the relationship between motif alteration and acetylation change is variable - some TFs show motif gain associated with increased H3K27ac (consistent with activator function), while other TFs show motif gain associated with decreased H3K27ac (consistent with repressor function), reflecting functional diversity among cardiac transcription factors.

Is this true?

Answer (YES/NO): YES